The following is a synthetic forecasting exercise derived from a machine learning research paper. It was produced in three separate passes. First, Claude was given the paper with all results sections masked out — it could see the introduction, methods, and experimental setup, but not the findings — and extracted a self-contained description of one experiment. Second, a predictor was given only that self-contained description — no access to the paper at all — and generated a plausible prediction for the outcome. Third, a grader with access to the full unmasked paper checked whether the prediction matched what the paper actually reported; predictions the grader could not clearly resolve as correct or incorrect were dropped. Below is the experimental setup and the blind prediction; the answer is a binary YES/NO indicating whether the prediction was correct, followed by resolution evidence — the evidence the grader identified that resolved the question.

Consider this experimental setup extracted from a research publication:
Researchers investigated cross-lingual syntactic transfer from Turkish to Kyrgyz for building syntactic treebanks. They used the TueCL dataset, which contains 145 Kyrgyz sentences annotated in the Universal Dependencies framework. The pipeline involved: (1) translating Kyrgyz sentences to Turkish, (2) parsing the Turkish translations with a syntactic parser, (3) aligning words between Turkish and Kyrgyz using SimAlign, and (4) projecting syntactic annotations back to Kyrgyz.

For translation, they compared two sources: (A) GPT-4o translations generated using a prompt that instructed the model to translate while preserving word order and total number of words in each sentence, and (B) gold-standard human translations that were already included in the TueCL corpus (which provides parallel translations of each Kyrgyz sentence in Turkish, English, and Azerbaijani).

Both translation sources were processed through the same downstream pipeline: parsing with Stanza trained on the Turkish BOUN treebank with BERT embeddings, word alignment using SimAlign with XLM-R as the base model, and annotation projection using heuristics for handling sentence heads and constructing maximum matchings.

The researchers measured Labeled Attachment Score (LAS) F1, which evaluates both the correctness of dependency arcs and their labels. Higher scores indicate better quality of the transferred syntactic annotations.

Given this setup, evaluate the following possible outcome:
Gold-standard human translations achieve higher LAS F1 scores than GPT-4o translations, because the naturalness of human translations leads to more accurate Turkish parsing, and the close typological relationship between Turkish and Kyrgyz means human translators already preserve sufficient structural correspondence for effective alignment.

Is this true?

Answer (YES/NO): NO